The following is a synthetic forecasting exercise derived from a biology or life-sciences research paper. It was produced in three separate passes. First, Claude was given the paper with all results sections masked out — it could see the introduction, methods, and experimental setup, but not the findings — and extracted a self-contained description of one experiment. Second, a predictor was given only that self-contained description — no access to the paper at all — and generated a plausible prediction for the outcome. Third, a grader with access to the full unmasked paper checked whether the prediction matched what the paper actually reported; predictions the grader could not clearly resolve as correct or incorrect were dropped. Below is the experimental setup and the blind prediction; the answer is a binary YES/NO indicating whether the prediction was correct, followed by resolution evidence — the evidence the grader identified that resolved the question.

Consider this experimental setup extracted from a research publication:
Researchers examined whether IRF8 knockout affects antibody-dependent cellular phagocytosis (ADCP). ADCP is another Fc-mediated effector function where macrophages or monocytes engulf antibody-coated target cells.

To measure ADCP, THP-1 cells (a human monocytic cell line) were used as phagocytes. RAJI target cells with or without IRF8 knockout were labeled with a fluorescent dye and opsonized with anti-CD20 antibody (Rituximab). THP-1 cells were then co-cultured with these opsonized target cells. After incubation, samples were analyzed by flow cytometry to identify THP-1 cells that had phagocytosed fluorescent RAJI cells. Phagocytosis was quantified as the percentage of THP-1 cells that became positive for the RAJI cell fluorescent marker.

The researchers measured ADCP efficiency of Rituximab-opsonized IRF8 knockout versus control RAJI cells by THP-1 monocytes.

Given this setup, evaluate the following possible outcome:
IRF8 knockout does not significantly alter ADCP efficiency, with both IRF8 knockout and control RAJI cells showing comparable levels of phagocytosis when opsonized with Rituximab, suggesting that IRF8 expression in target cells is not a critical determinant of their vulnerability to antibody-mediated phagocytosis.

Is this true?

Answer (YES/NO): NO